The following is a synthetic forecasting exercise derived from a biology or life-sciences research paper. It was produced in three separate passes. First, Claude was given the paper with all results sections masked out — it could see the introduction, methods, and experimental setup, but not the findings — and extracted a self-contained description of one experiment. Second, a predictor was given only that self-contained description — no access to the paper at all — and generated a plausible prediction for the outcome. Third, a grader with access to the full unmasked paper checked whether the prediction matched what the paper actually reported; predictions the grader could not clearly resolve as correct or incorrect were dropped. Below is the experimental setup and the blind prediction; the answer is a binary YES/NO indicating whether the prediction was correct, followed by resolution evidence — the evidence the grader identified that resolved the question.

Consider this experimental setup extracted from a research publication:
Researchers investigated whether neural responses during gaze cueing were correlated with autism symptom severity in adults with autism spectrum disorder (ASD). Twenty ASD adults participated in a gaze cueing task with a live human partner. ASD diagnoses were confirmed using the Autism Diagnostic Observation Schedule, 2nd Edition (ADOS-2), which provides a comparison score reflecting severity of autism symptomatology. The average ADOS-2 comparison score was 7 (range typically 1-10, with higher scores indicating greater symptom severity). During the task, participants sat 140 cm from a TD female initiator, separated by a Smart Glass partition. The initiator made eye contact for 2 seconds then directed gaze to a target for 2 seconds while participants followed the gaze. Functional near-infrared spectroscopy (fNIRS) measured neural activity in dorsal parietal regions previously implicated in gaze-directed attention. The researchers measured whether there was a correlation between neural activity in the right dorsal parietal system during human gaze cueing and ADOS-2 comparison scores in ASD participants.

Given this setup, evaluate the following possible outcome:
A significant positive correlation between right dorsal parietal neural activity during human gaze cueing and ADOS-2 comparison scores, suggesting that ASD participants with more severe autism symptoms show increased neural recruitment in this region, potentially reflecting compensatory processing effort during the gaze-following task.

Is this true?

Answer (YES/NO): NO